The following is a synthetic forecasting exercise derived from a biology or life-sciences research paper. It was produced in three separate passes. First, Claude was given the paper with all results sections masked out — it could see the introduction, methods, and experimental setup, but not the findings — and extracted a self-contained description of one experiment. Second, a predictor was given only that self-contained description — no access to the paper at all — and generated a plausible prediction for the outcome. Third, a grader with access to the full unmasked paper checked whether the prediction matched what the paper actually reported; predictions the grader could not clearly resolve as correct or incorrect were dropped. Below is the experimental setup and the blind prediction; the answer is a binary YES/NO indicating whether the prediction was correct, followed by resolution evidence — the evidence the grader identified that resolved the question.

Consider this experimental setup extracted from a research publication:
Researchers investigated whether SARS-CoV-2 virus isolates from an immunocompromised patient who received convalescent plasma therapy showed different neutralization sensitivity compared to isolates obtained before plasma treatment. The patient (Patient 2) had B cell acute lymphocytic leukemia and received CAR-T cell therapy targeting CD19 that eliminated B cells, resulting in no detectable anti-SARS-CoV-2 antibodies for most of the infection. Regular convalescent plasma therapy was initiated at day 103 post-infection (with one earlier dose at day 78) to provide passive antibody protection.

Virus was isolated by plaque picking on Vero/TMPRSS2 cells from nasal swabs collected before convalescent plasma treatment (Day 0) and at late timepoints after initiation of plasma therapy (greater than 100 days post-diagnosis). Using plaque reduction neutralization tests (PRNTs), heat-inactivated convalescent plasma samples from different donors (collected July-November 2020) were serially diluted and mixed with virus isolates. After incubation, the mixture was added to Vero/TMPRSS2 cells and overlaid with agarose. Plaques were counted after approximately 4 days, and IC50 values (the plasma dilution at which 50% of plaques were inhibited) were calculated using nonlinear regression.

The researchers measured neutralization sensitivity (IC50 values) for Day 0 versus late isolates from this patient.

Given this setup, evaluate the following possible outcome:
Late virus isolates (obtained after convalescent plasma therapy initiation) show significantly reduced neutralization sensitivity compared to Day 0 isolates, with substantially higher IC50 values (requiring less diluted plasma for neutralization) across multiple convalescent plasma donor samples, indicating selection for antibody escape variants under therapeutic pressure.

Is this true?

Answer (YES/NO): NO